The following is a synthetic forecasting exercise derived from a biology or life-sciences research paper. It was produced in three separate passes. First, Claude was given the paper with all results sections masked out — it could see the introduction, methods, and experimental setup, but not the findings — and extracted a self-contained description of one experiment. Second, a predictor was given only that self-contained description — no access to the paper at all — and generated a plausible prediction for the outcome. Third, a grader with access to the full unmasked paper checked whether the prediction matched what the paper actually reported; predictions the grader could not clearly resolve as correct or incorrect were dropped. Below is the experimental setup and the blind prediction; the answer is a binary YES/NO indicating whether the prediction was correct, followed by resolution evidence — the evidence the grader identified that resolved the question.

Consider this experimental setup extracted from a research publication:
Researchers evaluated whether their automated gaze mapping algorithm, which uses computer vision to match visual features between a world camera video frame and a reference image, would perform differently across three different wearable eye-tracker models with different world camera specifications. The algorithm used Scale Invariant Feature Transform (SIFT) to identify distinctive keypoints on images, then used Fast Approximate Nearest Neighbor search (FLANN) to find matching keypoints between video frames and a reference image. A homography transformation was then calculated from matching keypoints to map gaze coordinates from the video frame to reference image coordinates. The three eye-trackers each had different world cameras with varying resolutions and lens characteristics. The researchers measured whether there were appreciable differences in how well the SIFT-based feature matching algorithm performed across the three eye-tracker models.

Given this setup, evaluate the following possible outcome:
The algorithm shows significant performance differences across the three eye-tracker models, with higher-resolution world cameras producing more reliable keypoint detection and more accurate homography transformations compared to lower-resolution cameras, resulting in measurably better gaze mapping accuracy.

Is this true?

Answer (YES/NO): NO